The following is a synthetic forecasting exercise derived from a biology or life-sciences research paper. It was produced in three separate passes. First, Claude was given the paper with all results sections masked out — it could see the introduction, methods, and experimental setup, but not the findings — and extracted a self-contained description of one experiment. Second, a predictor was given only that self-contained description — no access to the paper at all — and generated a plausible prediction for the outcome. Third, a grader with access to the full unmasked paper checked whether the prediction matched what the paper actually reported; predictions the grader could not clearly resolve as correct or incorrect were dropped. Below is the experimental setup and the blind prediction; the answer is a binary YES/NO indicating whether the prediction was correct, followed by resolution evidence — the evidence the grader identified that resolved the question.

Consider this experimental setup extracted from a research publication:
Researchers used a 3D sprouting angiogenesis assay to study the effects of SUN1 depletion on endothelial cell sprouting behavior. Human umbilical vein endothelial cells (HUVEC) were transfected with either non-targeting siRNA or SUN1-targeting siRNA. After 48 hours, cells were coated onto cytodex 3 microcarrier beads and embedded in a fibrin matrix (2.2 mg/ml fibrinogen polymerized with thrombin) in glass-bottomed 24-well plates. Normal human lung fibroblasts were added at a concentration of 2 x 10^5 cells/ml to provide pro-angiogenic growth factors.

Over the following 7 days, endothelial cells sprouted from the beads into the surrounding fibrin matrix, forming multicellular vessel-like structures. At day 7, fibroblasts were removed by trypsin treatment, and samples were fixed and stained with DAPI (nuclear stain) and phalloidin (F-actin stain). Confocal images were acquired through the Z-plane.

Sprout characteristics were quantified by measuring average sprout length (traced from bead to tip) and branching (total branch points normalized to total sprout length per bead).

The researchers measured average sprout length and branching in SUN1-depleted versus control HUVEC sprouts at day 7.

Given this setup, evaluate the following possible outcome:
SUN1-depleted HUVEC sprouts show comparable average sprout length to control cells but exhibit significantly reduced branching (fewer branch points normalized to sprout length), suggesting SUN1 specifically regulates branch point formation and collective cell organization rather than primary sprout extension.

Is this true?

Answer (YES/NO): NO